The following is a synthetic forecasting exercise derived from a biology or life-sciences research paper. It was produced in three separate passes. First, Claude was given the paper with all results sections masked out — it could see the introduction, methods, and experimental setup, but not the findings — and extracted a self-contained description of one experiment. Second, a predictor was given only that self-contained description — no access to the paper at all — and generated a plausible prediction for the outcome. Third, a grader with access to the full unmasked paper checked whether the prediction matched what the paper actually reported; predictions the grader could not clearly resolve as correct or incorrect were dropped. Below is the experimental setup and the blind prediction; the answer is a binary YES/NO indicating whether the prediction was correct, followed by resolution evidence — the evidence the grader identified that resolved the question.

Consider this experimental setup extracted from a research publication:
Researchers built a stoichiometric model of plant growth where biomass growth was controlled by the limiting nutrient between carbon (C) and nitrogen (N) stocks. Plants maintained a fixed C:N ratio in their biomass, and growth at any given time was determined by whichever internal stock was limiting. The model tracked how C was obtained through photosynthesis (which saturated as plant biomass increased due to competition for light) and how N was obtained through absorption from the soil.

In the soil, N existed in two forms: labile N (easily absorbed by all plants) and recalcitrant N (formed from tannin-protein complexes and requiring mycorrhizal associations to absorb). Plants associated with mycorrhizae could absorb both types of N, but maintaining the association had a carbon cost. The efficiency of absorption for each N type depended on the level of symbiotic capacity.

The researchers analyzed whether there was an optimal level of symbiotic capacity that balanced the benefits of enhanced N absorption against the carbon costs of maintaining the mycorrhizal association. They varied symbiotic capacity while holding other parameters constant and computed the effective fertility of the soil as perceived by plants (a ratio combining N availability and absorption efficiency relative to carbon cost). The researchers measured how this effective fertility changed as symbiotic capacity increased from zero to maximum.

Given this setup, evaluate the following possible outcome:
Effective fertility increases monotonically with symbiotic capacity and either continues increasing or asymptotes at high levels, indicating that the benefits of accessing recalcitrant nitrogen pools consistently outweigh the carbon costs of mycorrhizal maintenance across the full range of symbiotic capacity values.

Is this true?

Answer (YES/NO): NO